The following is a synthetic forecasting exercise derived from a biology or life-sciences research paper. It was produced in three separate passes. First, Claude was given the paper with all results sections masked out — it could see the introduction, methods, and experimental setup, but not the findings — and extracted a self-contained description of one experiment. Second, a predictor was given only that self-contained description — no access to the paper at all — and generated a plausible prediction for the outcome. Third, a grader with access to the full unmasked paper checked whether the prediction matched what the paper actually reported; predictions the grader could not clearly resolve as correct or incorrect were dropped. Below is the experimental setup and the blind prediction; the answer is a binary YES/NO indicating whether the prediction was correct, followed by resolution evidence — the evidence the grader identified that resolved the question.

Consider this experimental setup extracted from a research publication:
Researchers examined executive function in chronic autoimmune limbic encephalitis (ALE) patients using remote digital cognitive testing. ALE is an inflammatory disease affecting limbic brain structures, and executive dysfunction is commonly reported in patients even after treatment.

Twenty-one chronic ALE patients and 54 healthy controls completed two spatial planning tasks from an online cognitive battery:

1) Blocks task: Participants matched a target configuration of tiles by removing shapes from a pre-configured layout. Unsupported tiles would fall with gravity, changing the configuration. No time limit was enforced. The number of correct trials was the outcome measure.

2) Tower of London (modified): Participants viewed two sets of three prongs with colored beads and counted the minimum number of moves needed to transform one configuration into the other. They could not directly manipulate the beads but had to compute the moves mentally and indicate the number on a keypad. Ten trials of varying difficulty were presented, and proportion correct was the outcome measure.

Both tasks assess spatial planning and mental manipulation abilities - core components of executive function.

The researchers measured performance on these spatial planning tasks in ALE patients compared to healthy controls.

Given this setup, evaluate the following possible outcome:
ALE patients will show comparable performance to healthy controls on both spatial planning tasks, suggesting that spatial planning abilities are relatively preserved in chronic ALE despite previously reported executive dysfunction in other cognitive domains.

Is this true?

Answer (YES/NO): NO